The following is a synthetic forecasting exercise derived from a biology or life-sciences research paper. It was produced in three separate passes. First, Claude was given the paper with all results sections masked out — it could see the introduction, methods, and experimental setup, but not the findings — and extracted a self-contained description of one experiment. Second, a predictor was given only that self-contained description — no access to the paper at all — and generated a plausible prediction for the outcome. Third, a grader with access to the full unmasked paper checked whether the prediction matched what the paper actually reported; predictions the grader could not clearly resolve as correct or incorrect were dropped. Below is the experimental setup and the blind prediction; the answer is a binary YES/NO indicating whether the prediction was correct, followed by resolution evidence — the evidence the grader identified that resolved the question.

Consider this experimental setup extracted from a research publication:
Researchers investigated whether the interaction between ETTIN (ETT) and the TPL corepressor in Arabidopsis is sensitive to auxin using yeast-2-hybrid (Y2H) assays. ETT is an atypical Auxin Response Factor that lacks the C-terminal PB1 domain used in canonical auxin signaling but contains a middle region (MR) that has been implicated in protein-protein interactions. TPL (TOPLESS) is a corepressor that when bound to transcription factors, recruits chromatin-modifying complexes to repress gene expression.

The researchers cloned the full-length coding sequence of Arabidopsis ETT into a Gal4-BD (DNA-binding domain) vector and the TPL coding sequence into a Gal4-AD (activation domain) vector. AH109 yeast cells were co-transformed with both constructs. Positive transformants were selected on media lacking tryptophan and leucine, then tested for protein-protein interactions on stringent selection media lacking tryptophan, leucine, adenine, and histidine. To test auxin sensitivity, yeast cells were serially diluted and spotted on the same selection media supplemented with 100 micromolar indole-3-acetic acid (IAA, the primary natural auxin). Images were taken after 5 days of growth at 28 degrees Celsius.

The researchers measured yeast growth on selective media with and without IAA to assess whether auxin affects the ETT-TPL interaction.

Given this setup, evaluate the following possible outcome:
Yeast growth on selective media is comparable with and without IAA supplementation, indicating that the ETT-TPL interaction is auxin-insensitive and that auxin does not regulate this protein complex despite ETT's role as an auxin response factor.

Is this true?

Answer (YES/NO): NO